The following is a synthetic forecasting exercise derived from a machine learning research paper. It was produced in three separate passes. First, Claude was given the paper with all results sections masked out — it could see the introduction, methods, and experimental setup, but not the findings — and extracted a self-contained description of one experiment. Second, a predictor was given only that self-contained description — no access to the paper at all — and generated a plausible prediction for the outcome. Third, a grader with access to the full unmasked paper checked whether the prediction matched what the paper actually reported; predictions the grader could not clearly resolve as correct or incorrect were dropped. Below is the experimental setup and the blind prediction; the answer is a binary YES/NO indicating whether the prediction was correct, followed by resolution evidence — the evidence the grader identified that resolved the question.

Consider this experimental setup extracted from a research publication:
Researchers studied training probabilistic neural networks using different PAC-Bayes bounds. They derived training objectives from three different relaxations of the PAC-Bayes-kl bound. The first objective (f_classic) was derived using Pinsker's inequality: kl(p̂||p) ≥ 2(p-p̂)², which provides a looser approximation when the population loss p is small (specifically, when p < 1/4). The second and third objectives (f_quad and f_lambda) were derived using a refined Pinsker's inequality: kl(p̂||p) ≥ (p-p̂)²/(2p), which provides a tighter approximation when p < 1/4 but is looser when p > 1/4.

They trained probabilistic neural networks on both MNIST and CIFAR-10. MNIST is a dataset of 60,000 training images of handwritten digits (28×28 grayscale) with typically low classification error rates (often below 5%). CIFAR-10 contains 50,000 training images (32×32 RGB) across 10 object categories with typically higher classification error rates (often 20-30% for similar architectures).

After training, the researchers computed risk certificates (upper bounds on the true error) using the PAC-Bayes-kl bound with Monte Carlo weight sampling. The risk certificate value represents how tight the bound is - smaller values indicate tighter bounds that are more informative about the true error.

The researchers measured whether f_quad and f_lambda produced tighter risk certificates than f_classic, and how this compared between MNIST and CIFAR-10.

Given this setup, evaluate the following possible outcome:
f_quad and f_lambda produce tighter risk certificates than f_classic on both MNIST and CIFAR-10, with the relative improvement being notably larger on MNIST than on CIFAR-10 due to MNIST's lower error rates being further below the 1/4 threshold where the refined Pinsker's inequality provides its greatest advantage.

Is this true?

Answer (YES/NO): NO